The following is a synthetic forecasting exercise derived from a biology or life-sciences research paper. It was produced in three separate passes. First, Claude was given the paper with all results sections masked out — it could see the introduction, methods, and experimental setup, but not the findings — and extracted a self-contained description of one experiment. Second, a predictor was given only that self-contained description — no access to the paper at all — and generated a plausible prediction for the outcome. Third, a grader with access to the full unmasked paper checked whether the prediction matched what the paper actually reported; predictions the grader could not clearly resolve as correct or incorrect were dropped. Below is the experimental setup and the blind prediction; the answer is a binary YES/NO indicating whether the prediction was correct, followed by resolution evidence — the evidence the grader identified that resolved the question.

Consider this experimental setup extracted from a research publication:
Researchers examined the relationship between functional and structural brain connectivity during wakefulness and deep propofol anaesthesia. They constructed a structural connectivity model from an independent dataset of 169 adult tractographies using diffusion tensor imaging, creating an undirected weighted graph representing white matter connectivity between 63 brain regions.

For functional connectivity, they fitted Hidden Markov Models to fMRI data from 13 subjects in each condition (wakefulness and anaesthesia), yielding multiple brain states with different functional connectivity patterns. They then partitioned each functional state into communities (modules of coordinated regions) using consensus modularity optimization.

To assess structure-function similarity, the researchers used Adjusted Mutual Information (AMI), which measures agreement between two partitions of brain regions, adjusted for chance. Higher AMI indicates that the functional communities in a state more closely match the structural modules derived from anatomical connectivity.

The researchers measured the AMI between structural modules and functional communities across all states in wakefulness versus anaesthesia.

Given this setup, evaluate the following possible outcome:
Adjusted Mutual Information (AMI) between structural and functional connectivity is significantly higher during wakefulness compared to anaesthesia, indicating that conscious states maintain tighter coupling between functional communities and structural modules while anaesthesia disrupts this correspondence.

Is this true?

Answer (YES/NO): NO